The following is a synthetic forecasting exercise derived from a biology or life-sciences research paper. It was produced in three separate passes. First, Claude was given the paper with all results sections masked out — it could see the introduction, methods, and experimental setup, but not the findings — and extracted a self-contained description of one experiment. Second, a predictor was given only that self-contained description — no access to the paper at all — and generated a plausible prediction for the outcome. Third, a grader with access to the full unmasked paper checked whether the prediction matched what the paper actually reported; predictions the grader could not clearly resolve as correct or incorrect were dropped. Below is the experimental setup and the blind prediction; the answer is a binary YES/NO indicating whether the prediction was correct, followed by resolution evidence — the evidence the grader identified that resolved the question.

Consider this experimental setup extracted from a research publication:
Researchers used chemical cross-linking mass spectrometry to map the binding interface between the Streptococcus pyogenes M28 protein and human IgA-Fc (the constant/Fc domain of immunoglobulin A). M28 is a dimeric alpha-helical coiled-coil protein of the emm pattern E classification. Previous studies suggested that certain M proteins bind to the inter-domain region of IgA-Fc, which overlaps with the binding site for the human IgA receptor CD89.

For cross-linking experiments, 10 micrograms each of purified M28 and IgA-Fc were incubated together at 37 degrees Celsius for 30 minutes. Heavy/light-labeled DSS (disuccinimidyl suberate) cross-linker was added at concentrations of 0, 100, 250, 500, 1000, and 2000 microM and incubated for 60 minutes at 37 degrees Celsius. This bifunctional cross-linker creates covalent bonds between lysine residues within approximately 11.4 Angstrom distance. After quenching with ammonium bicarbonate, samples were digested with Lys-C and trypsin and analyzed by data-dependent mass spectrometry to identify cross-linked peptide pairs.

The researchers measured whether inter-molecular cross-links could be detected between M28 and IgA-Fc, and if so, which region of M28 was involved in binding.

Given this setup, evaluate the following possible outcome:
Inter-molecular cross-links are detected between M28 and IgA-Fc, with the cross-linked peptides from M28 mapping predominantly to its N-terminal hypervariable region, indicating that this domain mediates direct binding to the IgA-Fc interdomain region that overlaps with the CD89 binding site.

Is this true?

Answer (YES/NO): NO